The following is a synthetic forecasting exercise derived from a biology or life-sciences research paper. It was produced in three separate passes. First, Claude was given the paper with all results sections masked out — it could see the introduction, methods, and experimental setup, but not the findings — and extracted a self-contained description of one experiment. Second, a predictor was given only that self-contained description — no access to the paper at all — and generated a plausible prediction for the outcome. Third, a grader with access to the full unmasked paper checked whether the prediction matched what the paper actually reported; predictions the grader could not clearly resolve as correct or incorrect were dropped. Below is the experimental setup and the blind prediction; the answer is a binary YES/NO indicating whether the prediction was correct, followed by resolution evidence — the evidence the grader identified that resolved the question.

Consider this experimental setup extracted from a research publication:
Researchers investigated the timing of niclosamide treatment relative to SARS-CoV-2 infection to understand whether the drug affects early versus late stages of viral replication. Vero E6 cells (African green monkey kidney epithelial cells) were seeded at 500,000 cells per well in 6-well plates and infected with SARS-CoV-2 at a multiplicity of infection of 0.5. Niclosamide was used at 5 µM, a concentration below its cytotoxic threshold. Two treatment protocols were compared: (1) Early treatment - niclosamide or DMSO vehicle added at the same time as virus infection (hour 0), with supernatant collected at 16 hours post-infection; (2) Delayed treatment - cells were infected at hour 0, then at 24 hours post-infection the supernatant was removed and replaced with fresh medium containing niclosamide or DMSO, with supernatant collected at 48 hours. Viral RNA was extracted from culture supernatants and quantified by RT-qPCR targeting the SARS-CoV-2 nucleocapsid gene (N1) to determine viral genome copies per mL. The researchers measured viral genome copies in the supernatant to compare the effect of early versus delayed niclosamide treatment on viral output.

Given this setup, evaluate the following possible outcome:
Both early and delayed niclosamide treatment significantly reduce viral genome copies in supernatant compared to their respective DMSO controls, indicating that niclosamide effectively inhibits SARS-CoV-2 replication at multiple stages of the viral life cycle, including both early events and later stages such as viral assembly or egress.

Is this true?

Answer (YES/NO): NO